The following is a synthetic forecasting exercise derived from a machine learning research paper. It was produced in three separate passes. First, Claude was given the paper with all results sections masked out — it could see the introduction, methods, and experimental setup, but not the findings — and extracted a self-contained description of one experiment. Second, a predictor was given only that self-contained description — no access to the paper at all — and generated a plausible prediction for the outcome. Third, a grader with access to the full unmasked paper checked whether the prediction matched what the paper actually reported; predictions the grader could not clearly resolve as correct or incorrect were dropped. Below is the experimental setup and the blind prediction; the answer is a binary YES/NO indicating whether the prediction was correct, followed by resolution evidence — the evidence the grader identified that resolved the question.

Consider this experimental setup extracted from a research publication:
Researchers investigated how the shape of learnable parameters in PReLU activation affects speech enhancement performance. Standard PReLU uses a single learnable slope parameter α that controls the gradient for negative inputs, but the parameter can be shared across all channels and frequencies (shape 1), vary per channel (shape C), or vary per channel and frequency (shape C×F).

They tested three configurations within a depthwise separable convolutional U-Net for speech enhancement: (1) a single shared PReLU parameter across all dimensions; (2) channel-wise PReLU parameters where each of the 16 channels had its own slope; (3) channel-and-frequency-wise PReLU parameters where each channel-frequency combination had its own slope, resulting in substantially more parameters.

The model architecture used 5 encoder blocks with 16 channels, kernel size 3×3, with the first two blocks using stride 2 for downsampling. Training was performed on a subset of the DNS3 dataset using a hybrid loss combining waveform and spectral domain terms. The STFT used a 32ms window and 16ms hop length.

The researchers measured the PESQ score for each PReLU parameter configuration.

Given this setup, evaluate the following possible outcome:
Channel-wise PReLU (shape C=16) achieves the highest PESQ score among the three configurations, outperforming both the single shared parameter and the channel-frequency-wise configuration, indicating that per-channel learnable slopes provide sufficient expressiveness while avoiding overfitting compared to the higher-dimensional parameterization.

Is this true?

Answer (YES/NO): NO